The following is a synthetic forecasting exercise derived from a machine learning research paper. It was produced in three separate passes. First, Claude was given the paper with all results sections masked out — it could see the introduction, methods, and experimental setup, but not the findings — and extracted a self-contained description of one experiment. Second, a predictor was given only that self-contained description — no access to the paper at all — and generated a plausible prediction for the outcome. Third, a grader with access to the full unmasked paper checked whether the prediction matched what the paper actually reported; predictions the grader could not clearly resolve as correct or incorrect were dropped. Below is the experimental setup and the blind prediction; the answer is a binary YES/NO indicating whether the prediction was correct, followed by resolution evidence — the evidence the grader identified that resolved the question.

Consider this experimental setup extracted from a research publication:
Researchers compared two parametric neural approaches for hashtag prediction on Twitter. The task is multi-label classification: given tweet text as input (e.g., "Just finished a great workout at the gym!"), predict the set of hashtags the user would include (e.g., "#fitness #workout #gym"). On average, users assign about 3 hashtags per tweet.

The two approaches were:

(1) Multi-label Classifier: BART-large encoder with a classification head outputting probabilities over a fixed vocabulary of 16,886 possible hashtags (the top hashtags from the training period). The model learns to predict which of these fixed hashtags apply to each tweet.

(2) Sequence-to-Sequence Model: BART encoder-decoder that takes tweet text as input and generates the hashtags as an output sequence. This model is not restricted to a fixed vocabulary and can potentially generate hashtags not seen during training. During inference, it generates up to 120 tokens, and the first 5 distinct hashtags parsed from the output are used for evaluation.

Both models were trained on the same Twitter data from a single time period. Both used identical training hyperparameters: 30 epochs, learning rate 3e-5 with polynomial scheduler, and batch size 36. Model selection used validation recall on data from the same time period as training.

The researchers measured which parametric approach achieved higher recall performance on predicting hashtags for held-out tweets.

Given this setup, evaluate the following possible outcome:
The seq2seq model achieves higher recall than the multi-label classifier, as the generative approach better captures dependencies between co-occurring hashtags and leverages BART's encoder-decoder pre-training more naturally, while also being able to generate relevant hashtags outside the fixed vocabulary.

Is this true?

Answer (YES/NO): NO